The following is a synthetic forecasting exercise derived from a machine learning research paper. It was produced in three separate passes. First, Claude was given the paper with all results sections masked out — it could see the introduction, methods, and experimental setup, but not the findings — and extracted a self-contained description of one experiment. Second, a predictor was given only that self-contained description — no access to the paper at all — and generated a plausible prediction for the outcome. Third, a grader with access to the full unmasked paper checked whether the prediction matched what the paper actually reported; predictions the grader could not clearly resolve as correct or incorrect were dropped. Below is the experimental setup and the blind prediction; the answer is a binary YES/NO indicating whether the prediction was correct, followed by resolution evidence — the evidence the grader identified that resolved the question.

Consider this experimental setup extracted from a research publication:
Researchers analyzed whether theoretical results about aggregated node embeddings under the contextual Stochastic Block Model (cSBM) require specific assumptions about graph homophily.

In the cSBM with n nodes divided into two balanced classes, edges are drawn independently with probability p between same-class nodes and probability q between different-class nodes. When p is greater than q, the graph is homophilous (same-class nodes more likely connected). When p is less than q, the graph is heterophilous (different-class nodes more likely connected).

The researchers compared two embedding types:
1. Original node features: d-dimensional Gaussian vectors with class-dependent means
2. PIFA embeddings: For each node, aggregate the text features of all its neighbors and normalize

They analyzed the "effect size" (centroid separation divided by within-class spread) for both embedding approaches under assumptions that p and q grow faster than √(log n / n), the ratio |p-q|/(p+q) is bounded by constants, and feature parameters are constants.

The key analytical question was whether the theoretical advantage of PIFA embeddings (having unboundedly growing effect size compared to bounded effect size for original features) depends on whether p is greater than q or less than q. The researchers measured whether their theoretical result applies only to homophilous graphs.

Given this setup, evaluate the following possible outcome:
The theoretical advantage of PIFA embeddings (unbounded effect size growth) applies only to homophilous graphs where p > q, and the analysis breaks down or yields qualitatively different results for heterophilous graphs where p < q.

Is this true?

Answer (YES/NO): NO